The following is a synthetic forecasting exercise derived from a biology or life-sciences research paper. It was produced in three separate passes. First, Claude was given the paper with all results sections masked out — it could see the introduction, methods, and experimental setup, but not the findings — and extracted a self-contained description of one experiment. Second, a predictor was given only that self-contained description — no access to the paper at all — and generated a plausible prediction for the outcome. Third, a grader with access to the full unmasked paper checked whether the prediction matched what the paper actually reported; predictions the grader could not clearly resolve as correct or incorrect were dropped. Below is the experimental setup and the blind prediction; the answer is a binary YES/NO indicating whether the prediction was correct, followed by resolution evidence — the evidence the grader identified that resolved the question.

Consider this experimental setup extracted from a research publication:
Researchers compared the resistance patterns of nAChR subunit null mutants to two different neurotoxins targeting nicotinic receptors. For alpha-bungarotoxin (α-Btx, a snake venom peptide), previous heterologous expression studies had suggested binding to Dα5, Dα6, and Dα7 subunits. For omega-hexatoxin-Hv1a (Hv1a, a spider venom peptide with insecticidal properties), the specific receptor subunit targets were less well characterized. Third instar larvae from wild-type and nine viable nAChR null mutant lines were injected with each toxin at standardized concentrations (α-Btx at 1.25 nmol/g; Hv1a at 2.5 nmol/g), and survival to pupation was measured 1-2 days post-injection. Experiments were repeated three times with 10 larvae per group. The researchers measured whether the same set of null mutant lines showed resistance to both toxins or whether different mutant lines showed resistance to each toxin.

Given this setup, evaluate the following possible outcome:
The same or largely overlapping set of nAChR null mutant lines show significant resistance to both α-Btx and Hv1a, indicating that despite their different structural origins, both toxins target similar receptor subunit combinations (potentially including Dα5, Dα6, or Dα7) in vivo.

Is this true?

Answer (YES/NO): NO